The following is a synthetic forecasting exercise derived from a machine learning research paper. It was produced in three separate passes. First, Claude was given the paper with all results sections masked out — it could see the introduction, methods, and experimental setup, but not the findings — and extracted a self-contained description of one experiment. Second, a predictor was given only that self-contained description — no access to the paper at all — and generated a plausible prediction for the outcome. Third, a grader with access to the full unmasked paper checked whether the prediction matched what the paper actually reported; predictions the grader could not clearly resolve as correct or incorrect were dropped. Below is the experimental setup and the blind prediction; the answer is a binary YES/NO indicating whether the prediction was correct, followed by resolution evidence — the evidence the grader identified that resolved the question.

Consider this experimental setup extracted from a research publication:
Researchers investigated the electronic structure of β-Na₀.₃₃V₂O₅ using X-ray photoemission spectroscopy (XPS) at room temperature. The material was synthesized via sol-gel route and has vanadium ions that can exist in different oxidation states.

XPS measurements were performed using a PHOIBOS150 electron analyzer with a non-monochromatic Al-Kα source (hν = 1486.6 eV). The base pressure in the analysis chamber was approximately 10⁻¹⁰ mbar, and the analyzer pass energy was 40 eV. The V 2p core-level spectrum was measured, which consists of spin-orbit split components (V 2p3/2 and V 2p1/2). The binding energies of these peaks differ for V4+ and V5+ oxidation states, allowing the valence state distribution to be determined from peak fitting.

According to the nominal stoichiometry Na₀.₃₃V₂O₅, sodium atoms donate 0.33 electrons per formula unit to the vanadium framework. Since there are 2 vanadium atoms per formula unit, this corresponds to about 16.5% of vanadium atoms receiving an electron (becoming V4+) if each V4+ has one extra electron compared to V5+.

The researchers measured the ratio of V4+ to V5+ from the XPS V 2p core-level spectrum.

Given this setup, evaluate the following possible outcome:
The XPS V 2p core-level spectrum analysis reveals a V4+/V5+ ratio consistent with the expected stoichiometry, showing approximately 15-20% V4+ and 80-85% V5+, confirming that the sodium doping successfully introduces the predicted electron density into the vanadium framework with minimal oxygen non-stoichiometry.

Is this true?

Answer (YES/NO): YES